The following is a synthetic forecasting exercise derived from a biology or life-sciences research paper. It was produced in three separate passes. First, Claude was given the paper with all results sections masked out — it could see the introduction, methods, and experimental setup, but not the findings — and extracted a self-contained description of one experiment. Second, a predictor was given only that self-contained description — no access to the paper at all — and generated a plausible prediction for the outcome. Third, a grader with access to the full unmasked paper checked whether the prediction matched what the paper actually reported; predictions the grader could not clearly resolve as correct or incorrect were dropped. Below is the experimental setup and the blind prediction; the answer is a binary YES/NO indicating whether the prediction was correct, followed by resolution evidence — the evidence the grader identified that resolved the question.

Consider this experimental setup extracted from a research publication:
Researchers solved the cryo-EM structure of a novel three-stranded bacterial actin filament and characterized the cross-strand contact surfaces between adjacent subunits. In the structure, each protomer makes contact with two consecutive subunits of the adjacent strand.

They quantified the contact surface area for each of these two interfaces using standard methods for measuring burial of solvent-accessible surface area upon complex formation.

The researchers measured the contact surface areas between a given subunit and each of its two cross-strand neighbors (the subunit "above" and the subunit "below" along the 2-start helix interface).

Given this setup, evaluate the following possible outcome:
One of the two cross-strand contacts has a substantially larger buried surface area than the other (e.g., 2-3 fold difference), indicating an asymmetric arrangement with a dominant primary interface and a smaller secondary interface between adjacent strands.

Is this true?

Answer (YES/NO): NO